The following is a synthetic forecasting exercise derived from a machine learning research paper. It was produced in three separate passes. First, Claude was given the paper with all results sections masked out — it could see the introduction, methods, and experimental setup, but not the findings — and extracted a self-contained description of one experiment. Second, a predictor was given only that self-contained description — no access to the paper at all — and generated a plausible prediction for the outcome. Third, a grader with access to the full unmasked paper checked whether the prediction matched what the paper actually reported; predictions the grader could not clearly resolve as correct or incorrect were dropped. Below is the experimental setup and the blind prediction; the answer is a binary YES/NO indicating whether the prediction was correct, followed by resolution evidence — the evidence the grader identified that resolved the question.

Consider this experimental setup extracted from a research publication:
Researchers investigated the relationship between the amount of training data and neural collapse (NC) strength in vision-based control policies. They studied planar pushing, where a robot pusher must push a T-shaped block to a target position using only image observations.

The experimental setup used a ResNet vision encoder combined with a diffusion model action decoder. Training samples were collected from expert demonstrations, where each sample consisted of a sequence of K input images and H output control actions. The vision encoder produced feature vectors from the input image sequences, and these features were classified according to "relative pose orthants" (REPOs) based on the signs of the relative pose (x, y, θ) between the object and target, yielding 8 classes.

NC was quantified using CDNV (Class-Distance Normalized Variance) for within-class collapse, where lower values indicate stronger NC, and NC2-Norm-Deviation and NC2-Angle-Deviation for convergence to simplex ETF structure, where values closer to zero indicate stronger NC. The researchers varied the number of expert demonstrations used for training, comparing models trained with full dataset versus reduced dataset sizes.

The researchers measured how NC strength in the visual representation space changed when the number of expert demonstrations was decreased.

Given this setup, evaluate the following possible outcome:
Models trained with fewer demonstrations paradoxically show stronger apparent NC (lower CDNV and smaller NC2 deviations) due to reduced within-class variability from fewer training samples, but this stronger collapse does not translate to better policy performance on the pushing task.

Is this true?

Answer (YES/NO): NO